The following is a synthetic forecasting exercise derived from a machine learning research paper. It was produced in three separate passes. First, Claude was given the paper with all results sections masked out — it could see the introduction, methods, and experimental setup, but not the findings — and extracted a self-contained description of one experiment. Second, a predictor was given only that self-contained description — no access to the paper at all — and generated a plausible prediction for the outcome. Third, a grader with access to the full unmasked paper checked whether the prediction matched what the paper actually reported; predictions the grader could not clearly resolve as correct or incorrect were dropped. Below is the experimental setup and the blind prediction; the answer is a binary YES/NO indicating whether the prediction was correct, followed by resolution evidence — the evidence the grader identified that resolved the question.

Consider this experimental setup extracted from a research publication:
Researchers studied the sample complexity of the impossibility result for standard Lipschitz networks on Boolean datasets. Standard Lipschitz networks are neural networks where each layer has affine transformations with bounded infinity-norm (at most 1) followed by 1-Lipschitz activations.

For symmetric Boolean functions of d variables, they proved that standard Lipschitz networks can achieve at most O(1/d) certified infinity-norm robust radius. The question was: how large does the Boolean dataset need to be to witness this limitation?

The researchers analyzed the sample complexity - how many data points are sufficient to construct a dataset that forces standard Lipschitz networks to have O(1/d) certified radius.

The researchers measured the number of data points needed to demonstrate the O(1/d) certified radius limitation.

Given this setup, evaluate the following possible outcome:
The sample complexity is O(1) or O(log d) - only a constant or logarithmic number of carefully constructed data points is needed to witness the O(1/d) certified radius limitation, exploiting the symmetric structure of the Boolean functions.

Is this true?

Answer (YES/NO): NO